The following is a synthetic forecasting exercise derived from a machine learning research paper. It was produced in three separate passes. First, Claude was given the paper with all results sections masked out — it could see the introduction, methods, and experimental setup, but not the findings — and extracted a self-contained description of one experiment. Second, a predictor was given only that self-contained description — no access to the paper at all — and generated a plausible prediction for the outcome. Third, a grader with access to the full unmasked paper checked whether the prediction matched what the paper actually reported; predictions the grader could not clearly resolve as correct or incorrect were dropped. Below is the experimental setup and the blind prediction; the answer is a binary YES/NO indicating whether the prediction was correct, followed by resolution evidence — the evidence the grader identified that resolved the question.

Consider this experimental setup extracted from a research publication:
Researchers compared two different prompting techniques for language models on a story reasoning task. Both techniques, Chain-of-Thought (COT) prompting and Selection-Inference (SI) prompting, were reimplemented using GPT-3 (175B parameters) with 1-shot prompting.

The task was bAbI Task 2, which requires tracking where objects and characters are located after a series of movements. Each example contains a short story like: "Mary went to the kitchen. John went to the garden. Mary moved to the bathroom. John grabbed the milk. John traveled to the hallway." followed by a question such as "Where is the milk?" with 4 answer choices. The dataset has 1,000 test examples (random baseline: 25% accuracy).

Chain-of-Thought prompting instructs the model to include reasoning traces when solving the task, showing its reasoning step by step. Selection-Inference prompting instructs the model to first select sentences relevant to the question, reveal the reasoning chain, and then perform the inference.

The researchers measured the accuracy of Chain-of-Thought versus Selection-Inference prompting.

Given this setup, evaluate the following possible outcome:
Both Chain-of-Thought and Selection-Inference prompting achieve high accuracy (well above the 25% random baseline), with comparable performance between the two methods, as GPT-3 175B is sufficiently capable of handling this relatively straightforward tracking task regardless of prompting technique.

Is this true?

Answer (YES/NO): NO